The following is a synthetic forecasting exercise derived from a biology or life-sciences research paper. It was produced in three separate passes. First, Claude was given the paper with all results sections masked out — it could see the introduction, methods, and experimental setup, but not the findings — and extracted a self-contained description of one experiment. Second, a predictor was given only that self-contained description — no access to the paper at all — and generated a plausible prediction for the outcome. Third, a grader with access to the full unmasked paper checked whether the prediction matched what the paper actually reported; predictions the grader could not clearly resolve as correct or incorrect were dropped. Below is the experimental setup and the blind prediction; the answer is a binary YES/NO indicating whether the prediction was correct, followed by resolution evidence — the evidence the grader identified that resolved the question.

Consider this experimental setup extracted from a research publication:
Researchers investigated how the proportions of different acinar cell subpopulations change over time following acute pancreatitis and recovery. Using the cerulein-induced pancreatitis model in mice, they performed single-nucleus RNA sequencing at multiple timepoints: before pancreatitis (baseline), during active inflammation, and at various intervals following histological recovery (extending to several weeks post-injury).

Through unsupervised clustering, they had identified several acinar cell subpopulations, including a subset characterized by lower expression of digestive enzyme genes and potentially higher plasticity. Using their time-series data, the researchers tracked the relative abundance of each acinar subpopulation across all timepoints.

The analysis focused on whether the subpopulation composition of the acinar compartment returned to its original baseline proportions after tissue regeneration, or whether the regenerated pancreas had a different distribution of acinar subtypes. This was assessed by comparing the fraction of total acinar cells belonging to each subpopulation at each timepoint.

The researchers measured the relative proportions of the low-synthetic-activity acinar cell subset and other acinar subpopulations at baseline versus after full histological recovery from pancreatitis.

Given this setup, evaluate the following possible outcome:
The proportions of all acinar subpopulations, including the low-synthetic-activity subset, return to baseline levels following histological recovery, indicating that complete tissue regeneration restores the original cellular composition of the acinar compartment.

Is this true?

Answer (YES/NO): NO